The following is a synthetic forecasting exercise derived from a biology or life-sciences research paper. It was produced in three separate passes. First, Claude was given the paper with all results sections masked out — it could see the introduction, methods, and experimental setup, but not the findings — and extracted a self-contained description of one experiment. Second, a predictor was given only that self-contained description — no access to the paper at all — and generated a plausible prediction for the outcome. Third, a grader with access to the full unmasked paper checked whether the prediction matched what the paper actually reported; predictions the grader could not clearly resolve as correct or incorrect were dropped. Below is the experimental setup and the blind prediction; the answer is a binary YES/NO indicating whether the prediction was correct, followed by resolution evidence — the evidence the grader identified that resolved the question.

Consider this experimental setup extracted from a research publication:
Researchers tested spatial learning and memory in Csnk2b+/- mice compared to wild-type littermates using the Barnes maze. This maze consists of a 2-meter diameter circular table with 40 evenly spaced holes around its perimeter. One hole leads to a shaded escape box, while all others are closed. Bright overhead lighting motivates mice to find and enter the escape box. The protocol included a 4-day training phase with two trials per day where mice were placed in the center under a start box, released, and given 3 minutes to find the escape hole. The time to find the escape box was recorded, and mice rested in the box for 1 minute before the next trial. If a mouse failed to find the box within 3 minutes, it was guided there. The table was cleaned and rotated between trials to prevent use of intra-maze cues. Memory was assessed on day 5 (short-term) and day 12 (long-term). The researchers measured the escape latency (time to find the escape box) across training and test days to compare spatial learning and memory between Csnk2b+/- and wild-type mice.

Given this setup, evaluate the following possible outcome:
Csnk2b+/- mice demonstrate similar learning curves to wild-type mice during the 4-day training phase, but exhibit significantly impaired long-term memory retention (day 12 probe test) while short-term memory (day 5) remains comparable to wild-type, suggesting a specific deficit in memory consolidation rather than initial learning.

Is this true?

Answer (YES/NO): YES